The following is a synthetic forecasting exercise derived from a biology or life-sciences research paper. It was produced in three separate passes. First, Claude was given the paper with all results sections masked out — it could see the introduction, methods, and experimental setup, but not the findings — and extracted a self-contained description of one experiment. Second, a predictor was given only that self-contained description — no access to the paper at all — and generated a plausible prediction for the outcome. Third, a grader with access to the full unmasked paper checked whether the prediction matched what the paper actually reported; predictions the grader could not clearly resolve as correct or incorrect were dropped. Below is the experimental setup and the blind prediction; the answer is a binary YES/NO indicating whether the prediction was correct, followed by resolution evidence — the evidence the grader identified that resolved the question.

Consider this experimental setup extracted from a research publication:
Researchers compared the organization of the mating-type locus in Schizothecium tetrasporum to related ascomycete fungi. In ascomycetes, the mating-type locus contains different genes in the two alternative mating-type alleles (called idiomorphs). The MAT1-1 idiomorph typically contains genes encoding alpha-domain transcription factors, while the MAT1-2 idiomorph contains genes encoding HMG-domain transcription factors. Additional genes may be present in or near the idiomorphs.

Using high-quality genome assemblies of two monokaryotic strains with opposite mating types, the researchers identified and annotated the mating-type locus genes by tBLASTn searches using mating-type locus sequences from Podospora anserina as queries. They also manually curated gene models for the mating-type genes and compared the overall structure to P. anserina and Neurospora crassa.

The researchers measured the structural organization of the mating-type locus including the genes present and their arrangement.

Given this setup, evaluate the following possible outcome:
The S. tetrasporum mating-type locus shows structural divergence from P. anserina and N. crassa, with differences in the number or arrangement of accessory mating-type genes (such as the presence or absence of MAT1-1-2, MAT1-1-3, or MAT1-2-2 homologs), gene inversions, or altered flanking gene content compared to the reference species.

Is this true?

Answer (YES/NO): NO